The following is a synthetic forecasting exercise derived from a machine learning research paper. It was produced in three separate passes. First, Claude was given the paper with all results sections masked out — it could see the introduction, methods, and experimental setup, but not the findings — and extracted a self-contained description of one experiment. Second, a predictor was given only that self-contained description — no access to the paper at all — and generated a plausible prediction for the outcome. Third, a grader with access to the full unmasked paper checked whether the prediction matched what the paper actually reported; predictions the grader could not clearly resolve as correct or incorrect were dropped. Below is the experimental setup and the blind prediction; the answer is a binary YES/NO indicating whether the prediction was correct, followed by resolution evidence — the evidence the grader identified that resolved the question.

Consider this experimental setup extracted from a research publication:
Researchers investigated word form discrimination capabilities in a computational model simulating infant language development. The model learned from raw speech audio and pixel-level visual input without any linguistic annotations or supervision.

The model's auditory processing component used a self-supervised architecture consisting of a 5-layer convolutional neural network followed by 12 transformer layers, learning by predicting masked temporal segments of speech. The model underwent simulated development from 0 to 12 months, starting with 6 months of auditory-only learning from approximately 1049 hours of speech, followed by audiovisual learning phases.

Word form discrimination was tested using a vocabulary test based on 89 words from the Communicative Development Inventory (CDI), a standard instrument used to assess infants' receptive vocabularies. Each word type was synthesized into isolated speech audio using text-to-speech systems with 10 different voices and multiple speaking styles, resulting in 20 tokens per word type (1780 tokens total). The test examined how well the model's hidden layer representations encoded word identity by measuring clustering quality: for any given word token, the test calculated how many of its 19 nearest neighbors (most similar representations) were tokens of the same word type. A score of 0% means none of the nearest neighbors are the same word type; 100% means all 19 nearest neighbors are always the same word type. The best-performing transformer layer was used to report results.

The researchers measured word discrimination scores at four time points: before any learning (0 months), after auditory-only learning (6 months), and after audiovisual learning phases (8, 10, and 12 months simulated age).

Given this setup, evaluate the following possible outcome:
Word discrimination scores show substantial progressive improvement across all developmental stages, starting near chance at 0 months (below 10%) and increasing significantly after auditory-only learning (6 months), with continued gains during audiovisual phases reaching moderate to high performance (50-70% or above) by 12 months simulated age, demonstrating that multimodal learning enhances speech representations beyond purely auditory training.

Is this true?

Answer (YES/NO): YES